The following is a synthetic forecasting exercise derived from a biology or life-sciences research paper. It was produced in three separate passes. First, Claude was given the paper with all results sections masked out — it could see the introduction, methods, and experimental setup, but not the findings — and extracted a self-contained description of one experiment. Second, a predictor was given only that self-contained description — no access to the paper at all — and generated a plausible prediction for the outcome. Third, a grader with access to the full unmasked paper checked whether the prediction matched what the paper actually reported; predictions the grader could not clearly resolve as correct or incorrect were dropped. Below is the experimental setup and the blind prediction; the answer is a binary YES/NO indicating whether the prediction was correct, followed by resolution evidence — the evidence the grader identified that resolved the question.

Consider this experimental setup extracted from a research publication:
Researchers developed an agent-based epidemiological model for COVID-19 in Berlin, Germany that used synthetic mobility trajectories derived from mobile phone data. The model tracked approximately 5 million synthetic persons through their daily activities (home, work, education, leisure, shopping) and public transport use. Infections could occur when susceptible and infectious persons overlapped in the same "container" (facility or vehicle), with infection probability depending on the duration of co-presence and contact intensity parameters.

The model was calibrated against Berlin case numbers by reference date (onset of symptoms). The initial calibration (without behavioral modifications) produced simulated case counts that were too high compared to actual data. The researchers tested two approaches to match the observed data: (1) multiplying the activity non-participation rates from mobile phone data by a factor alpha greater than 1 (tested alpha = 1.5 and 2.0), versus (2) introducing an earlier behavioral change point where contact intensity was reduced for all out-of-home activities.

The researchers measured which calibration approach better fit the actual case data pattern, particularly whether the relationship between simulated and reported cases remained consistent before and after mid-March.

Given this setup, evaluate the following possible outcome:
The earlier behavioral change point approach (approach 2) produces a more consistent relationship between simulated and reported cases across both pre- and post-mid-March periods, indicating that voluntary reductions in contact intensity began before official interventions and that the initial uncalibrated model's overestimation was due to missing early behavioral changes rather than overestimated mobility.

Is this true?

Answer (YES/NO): YES